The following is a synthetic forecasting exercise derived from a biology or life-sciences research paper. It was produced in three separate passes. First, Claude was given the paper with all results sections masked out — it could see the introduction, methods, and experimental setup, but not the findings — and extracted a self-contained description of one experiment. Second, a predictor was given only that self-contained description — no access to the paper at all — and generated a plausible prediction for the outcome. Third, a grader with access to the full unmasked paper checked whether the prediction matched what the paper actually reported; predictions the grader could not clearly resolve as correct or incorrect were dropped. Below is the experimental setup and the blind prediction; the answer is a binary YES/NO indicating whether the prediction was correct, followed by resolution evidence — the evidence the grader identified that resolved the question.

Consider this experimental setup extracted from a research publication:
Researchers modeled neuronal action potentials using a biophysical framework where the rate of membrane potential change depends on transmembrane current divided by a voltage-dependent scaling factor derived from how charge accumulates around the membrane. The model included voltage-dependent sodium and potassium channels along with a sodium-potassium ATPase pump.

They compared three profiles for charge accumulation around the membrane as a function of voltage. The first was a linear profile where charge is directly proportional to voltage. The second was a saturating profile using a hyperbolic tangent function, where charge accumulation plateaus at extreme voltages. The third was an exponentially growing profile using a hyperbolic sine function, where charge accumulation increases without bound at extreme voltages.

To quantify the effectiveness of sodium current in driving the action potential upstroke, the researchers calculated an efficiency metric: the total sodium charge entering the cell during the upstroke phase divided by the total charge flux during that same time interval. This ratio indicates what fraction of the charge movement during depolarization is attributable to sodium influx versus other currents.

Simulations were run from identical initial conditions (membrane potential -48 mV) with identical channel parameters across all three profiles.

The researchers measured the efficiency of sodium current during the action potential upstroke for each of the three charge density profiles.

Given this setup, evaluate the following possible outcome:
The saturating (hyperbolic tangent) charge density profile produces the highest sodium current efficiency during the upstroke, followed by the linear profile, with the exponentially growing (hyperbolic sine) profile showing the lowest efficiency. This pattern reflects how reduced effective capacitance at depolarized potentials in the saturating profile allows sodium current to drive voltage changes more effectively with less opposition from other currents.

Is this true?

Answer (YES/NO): NO